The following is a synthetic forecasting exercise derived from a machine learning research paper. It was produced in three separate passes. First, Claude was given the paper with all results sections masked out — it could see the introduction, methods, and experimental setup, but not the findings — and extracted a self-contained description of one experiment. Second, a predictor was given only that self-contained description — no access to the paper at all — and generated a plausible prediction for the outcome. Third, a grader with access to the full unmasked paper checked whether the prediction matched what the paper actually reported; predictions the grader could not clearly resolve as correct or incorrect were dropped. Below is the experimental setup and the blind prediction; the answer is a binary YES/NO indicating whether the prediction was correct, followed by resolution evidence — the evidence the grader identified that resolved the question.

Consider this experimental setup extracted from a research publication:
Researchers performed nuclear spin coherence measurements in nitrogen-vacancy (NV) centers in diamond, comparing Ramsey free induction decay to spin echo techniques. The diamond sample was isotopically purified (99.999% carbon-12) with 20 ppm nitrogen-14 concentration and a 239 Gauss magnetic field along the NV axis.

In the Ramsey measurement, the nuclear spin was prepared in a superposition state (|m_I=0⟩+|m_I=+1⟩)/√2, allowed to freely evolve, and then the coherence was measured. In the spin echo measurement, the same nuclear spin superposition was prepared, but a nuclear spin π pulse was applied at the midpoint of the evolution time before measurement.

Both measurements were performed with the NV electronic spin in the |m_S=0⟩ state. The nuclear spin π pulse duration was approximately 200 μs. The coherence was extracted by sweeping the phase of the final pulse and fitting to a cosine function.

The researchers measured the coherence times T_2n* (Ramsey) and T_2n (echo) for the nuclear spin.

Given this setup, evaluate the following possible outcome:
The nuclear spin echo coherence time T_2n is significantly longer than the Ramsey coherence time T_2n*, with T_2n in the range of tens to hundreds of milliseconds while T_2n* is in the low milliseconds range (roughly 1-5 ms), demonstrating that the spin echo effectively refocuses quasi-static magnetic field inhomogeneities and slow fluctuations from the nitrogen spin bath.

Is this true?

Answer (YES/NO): NO